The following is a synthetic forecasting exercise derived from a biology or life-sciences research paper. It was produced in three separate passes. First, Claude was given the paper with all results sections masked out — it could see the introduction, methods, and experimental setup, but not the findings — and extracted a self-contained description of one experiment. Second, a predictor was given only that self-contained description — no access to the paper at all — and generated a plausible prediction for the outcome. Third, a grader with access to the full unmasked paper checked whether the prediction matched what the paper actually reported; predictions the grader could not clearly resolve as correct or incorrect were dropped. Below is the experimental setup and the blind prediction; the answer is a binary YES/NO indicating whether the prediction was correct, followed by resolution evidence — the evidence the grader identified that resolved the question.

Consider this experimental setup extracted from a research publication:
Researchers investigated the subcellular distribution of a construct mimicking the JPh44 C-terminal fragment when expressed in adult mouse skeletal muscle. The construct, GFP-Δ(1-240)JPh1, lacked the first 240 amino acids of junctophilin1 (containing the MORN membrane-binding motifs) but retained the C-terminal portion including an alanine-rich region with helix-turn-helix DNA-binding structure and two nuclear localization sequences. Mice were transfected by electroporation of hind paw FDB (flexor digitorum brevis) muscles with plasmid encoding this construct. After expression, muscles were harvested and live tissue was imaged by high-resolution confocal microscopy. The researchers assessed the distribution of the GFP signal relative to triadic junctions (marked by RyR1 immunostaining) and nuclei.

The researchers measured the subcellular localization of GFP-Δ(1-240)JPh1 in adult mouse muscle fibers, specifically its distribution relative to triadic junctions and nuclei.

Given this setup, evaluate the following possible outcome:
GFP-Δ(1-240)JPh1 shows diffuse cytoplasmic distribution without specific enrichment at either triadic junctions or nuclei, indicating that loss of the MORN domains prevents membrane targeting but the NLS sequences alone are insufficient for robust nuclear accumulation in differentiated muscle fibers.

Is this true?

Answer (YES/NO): NO